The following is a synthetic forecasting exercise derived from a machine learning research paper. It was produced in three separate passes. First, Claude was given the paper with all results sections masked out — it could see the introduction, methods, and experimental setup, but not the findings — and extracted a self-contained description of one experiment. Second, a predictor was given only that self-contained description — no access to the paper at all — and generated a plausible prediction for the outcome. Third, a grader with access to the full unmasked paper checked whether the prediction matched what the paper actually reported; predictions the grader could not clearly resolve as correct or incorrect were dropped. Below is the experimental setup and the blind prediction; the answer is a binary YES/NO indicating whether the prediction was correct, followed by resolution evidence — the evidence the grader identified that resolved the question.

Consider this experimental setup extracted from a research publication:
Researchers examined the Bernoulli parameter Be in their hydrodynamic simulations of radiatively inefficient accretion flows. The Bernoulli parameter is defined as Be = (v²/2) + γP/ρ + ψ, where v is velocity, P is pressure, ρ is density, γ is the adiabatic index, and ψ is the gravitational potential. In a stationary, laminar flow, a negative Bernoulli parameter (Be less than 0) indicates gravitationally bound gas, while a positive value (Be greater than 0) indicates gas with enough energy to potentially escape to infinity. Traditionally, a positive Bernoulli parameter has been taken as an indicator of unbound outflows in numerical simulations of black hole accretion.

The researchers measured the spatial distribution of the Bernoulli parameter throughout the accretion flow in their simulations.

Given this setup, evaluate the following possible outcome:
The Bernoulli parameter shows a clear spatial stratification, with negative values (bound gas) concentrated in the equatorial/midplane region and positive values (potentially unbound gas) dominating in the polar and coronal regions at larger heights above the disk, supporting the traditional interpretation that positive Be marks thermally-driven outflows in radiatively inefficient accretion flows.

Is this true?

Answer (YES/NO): NO